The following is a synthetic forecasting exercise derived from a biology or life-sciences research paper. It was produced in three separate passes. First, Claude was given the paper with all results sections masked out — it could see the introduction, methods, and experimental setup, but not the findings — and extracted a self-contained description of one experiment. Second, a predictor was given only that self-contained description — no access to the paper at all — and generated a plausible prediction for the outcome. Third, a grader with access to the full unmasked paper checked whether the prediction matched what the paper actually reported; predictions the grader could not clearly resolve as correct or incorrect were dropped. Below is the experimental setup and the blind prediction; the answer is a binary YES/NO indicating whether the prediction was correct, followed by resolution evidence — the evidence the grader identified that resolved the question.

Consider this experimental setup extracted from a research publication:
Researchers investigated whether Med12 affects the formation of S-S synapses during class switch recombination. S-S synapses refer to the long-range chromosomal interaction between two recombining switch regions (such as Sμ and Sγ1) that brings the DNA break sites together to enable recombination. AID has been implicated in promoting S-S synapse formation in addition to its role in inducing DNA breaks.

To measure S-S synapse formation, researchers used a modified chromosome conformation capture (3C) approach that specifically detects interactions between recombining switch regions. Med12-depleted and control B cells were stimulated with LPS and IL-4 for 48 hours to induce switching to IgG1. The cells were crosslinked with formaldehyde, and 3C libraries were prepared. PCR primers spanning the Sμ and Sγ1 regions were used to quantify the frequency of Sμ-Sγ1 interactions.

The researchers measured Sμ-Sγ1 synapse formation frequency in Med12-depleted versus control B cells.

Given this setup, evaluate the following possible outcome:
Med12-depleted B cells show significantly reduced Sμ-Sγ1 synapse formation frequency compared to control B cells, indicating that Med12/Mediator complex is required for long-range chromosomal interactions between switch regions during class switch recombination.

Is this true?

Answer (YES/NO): YES